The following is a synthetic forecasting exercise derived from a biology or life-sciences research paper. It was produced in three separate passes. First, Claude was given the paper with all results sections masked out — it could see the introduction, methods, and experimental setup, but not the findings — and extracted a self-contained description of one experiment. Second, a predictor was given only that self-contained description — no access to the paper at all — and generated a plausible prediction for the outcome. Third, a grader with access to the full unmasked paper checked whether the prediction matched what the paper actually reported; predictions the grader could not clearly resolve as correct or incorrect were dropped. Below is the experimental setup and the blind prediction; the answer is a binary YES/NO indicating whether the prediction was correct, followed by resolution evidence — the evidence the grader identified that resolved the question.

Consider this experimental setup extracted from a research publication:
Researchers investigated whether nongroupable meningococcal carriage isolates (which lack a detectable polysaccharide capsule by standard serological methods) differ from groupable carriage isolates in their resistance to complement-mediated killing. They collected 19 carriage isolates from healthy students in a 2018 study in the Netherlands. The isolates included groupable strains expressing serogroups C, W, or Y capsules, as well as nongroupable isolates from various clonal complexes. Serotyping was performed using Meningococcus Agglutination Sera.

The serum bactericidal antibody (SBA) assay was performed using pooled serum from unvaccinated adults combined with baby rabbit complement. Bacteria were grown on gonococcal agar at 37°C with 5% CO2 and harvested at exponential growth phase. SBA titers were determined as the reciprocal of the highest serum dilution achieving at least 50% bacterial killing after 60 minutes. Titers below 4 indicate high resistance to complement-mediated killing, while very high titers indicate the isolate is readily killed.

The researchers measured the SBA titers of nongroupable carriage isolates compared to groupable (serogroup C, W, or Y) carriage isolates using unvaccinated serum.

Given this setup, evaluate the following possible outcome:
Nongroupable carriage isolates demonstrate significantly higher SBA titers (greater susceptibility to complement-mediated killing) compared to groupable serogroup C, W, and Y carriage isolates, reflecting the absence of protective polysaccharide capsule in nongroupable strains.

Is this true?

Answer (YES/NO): NO